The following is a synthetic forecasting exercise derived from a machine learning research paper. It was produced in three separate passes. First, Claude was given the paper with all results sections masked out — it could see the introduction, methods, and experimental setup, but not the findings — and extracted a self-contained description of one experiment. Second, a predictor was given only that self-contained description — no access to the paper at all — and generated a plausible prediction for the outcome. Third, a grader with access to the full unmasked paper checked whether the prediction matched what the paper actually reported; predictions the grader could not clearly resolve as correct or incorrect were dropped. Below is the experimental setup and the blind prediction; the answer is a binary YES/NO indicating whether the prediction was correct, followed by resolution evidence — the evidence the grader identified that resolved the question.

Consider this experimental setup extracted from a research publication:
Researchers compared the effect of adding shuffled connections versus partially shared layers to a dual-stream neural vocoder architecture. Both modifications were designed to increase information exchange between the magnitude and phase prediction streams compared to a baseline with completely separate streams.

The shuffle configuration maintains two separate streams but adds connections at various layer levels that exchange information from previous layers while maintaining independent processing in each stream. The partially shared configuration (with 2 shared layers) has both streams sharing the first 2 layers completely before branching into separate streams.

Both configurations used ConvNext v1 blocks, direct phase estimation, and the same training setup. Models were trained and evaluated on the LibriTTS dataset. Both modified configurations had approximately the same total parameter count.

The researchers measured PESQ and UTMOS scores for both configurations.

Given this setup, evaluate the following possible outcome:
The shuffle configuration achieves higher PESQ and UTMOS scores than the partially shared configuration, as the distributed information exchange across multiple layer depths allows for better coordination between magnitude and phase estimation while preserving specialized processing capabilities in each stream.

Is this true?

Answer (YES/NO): YES